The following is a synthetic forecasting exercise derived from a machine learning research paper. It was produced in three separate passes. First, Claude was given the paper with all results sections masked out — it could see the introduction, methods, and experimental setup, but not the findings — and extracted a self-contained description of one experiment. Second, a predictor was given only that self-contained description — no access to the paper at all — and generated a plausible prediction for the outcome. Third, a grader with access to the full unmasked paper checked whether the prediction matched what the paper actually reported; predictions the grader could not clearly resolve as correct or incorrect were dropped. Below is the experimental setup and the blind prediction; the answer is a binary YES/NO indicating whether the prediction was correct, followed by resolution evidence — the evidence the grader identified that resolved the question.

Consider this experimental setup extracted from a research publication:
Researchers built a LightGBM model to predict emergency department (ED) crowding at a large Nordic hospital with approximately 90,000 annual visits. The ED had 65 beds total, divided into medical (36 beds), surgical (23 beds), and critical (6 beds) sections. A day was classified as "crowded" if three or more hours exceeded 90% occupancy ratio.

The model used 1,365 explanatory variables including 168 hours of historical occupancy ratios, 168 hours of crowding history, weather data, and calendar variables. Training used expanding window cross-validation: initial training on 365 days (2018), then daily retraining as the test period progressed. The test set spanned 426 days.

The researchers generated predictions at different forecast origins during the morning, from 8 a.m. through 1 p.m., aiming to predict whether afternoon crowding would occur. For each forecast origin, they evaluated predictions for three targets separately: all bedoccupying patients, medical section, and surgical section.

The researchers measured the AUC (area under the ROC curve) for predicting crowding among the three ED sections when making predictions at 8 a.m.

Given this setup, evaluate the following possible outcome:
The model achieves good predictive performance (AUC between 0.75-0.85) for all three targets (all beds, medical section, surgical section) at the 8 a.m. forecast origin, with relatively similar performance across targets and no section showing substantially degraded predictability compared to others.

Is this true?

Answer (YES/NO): NO